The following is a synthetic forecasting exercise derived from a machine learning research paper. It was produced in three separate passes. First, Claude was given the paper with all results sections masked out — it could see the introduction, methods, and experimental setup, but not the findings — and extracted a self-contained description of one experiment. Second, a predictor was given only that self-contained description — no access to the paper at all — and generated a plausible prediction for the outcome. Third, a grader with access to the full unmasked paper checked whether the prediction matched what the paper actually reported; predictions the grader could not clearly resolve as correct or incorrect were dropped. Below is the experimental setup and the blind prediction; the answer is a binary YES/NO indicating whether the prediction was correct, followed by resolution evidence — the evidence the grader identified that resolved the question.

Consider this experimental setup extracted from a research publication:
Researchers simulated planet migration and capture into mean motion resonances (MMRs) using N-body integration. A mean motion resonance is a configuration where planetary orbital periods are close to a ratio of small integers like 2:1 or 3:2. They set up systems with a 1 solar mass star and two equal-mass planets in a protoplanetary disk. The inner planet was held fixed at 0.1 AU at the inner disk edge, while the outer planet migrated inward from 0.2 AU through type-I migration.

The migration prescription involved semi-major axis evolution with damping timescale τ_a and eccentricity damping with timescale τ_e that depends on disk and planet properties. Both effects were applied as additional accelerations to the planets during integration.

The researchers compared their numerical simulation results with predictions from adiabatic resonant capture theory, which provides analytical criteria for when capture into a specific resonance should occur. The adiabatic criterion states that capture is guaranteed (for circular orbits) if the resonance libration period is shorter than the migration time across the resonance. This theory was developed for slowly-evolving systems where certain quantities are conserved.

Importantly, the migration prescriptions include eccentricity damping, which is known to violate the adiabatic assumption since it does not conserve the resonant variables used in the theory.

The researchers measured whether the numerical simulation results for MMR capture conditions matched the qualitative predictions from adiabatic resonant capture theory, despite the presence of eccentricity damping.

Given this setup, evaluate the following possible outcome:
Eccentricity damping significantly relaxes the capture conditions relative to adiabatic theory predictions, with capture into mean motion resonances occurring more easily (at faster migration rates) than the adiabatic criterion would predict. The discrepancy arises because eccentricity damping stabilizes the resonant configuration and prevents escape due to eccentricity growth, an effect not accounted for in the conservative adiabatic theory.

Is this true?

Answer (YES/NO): YES